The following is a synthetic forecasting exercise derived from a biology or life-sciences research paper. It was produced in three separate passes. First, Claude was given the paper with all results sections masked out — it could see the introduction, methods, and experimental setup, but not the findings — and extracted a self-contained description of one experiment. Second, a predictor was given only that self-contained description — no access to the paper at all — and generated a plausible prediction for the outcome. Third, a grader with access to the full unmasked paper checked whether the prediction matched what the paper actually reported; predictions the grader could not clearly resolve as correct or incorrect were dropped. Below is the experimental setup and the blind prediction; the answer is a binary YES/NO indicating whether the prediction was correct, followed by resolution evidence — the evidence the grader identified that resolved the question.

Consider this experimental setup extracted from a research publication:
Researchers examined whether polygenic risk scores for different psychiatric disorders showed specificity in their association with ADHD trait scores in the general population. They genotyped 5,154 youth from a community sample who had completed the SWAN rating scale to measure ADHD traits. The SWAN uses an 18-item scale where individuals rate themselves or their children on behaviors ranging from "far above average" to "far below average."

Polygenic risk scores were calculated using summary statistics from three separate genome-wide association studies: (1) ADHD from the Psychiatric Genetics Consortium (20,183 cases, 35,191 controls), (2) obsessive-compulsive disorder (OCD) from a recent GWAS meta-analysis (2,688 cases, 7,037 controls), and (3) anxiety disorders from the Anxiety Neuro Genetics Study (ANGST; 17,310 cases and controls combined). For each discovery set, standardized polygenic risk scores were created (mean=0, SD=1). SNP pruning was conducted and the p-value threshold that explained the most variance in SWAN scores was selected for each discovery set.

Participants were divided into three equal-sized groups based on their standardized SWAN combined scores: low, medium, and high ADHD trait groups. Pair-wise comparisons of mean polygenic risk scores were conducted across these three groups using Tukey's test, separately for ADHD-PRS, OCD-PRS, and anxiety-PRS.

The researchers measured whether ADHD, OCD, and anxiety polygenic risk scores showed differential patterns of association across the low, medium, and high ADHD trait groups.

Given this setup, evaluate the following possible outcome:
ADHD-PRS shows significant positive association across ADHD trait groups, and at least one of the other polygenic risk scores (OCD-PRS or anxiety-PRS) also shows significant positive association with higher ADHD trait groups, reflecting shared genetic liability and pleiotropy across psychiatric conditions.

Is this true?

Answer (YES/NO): NO